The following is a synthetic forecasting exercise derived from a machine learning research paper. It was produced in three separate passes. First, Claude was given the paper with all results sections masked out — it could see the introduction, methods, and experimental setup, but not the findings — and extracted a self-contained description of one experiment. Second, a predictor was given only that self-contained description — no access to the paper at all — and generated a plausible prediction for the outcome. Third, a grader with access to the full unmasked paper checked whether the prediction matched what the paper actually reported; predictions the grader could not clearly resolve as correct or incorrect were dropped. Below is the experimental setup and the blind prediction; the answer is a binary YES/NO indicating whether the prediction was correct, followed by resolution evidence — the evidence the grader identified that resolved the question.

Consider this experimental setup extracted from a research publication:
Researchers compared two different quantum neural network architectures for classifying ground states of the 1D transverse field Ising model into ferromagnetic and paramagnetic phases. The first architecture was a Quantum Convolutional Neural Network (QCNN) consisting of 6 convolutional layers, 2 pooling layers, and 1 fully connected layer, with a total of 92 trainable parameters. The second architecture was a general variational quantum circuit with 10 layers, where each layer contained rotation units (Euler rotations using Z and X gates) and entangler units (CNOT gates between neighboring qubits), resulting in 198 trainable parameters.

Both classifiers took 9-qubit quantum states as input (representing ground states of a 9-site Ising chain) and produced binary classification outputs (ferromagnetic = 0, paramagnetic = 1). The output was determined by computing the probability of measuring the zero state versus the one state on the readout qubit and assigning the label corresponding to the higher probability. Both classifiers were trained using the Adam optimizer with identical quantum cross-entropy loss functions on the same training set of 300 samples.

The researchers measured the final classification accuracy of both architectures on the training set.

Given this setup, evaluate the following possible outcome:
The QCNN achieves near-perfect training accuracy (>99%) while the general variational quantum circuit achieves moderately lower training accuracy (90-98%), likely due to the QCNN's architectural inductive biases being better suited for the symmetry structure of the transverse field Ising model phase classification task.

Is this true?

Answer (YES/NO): NO